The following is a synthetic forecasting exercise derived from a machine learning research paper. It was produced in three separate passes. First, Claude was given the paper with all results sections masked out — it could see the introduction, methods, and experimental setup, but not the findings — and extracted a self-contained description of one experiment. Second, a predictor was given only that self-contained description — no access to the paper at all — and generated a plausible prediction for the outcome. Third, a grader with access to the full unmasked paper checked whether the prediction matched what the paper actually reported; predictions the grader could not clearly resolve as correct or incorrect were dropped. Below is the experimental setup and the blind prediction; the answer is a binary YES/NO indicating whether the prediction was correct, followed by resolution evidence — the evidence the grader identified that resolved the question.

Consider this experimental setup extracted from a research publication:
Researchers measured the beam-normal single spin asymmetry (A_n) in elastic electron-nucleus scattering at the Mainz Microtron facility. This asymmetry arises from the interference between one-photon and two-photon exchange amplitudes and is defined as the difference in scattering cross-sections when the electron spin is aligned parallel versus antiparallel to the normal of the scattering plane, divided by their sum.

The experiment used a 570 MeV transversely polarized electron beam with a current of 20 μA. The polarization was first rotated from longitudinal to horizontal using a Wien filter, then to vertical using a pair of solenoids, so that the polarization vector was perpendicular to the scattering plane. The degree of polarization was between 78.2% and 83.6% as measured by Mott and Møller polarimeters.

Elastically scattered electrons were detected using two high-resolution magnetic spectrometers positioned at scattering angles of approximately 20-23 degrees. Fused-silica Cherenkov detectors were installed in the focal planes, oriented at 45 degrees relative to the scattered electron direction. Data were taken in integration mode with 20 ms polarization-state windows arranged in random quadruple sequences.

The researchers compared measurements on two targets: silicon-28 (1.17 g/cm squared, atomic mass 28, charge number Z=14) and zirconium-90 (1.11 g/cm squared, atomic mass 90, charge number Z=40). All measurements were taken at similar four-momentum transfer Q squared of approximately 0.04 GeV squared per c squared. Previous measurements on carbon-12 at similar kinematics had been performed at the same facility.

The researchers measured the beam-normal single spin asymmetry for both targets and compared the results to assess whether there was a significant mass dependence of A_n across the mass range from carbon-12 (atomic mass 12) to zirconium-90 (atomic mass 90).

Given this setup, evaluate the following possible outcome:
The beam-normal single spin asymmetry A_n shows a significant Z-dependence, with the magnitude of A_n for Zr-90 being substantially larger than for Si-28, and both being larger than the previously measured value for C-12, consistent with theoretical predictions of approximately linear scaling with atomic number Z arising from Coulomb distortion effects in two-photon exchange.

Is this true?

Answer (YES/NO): NO